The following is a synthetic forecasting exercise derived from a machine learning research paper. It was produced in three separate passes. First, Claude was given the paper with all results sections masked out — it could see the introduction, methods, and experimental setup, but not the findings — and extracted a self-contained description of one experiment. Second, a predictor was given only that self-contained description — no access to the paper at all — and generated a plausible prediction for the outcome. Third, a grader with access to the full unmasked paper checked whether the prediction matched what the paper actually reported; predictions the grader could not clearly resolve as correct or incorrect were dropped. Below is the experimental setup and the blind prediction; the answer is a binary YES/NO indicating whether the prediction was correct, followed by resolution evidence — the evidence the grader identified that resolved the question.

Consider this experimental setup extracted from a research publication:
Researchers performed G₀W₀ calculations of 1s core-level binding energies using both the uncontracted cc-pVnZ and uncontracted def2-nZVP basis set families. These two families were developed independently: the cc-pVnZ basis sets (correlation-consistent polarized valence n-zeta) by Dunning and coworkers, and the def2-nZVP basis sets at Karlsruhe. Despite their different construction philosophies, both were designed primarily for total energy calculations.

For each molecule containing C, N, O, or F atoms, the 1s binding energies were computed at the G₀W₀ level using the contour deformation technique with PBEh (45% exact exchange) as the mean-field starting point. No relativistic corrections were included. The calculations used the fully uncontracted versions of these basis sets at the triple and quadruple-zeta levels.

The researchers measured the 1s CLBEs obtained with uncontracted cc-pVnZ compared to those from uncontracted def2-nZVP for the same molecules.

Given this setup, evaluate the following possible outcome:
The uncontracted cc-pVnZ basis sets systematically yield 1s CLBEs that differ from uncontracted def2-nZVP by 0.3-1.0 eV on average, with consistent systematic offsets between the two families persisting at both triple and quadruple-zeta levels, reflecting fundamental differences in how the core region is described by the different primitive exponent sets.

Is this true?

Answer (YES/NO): NO